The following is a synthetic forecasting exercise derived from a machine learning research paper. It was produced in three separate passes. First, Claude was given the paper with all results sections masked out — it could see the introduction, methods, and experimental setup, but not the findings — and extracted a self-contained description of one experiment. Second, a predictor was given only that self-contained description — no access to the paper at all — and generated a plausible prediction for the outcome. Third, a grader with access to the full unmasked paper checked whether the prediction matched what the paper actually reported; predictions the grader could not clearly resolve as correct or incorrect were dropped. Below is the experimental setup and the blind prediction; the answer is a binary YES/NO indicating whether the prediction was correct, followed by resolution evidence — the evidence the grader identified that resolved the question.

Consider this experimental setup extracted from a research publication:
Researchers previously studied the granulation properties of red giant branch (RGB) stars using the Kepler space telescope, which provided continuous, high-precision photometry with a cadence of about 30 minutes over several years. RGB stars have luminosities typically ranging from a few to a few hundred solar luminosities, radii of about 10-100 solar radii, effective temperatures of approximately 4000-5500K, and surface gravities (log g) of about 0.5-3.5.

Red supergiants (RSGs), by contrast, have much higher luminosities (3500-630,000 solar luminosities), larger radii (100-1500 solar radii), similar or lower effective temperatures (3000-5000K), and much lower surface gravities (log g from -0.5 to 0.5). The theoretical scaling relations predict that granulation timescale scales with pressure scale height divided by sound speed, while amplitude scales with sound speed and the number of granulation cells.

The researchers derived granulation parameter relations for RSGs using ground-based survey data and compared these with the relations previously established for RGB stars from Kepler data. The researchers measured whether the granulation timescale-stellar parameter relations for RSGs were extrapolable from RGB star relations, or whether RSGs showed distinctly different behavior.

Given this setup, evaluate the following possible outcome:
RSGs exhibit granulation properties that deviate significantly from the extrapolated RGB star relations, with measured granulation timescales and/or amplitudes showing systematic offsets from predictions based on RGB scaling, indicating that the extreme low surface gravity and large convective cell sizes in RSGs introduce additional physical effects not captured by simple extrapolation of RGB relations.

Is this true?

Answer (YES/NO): NO